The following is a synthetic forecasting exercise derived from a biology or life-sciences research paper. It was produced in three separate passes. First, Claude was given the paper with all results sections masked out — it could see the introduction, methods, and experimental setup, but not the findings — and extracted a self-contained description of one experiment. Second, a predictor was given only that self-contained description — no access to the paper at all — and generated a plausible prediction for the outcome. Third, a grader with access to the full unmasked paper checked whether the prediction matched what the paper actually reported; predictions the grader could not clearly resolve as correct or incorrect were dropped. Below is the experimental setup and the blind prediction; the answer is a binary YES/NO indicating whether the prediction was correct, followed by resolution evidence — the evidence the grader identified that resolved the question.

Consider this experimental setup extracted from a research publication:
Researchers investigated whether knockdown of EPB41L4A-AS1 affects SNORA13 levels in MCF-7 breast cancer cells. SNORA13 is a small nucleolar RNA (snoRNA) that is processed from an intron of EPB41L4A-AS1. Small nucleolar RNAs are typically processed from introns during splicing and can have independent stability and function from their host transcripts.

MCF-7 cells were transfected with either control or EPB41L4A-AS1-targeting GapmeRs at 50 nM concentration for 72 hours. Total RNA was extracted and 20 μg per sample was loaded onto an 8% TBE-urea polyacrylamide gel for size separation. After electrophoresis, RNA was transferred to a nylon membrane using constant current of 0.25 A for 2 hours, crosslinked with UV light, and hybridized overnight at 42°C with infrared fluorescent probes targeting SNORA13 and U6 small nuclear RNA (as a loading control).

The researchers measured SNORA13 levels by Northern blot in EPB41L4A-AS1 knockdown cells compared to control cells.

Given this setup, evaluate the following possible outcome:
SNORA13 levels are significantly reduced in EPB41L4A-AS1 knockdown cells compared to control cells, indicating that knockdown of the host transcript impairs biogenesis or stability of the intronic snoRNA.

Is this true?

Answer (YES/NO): NO